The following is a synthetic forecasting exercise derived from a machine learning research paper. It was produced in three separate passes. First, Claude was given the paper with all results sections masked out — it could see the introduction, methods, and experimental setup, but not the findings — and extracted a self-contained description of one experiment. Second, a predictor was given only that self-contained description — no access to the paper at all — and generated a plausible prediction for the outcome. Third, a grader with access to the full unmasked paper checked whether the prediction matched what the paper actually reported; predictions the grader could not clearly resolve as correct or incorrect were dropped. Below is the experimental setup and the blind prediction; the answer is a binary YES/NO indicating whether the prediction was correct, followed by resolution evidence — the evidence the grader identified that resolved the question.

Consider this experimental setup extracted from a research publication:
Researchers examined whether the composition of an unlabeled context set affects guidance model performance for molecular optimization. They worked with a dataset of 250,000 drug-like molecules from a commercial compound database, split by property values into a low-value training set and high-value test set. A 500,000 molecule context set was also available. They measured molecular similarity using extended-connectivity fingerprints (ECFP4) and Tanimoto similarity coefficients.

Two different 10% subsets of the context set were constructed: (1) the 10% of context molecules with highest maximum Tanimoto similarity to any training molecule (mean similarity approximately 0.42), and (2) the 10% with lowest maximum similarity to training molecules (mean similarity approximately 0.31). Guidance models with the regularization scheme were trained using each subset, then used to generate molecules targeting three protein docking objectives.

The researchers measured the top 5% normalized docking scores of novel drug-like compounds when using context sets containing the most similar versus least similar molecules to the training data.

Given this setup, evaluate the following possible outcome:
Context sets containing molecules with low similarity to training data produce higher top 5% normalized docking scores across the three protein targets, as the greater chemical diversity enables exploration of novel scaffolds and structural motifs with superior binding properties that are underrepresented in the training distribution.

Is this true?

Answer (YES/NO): NO